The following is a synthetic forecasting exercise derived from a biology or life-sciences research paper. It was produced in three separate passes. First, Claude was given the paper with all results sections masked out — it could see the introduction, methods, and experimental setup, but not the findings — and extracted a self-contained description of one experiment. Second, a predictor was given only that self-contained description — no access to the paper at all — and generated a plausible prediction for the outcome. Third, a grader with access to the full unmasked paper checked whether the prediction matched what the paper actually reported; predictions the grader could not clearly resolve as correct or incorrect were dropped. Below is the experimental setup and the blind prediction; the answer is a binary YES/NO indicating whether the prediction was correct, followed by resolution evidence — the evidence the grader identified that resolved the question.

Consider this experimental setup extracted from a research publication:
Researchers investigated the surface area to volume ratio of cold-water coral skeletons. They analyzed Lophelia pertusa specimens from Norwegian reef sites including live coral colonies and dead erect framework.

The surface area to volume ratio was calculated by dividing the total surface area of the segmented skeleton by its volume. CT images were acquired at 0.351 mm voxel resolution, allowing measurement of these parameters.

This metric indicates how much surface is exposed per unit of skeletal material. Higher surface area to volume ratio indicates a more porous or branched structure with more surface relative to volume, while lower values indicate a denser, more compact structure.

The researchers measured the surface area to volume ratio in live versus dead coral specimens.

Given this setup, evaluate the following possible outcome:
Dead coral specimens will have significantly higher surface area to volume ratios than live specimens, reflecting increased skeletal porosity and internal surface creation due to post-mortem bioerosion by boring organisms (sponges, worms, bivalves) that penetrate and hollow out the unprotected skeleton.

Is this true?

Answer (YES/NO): NO